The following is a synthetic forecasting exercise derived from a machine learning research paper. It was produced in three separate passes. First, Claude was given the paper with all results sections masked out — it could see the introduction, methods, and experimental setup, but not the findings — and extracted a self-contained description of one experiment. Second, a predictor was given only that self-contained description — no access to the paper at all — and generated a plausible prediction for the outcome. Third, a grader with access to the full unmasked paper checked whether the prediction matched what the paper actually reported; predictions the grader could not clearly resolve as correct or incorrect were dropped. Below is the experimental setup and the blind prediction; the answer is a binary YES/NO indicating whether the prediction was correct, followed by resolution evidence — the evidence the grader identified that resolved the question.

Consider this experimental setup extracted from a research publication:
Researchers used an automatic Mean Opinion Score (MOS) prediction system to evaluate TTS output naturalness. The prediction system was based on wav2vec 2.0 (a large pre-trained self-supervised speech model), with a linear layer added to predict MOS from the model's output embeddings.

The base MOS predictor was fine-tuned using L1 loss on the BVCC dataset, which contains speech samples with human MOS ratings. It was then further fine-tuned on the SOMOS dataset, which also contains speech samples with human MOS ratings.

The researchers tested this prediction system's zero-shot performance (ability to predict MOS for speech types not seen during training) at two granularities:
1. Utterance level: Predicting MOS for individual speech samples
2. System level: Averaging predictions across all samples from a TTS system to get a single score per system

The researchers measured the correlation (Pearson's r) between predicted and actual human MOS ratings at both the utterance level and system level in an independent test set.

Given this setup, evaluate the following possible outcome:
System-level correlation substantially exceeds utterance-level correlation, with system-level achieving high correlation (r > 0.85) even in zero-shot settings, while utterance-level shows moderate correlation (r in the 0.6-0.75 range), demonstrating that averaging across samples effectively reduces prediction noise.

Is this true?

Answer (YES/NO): NO